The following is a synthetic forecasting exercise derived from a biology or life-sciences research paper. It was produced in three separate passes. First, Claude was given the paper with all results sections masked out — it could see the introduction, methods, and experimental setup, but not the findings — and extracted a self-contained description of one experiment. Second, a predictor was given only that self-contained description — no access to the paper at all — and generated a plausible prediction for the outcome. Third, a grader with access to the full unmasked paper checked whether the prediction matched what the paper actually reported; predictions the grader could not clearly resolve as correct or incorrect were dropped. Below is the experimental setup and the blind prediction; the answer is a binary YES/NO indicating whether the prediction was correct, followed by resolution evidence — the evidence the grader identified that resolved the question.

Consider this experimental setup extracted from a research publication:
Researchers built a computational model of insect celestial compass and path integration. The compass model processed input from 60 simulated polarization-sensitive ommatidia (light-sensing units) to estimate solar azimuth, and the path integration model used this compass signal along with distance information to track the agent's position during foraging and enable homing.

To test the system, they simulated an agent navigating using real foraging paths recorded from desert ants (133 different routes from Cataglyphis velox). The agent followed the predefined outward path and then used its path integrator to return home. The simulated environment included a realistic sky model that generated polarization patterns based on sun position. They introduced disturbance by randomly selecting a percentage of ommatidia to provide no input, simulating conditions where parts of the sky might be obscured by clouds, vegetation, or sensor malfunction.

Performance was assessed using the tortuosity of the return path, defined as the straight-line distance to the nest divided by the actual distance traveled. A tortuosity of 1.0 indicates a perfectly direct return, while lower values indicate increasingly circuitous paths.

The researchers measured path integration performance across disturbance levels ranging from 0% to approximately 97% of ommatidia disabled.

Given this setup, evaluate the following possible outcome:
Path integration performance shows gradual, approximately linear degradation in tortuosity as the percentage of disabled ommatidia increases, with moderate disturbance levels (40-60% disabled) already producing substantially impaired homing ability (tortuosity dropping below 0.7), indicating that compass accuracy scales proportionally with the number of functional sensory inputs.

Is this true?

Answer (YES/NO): NO